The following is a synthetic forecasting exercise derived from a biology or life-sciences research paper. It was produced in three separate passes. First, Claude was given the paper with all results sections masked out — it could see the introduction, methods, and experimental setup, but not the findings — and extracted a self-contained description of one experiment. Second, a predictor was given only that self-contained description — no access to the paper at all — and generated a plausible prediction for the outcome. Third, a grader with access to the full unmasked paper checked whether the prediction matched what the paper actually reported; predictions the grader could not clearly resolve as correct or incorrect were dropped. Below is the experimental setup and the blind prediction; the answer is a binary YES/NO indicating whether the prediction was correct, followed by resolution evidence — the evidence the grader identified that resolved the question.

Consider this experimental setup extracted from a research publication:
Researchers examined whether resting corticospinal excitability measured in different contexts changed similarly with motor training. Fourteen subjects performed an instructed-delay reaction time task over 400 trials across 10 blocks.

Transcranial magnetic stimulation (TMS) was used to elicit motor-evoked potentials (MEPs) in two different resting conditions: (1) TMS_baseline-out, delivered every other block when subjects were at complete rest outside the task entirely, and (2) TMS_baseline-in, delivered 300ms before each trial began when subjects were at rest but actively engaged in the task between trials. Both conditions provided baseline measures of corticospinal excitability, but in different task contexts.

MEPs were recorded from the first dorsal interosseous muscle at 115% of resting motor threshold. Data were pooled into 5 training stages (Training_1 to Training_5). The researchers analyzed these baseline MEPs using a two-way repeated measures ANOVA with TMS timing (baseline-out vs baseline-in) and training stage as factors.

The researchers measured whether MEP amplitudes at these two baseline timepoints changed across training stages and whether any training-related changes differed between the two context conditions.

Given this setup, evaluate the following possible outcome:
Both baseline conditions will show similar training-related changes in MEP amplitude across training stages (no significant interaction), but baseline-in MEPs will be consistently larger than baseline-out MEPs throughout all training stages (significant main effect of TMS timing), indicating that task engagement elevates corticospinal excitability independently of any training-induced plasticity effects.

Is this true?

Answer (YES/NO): YES